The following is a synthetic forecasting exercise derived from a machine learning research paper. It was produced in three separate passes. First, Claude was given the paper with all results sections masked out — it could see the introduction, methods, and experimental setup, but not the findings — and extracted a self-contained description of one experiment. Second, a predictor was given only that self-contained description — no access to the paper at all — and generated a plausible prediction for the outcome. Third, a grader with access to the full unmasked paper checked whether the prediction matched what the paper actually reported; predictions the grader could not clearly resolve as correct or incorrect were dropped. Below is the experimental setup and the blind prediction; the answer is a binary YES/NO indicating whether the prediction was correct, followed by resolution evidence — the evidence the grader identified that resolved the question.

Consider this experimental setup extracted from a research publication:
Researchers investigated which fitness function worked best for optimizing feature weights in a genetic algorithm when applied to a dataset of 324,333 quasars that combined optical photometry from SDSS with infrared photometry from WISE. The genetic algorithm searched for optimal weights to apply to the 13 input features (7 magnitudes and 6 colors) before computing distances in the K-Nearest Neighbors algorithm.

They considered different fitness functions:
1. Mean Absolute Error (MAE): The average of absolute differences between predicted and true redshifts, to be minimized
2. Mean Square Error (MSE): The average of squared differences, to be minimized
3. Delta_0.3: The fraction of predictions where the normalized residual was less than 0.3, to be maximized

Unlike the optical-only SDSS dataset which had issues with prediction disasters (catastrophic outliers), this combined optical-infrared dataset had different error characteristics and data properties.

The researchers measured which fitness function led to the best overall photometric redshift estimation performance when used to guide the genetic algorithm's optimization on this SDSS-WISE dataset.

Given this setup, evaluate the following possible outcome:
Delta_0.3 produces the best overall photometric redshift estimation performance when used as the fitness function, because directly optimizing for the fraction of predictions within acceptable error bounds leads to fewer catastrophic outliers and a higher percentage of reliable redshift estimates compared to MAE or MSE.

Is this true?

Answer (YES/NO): NO